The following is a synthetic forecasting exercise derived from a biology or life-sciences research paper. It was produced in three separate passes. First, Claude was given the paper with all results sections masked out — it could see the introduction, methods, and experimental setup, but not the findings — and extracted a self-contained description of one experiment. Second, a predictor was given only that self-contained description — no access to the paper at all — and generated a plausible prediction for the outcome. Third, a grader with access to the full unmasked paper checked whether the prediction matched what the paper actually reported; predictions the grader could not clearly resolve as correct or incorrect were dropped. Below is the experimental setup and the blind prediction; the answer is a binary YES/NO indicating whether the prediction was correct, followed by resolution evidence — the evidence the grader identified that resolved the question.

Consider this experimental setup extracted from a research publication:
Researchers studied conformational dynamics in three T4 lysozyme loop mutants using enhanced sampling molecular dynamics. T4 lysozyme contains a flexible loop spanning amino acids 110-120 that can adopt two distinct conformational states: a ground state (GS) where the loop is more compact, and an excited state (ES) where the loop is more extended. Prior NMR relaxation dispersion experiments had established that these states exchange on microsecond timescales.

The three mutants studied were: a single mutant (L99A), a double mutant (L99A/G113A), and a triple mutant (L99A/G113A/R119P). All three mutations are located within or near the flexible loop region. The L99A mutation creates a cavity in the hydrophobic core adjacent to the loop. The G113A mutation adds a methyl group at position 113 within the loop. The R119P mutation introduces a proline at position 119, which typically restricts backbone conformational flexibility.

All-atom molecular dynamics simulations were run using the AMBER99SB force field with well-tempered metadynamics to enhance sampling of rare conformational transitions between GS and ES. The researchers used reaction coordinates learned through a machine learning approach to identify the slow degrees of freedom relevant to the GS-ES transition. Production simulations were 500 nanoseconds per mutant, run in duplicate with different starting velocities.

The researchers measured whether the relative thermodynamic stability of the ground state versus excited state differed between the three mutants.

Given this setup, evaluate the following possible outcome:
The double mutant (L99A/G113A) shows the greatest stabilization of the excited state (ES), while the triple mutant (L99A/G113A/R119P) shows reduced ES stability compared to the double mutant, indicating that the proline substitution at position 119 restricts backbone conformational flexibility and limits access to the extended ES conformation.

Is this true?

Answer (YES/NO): NO